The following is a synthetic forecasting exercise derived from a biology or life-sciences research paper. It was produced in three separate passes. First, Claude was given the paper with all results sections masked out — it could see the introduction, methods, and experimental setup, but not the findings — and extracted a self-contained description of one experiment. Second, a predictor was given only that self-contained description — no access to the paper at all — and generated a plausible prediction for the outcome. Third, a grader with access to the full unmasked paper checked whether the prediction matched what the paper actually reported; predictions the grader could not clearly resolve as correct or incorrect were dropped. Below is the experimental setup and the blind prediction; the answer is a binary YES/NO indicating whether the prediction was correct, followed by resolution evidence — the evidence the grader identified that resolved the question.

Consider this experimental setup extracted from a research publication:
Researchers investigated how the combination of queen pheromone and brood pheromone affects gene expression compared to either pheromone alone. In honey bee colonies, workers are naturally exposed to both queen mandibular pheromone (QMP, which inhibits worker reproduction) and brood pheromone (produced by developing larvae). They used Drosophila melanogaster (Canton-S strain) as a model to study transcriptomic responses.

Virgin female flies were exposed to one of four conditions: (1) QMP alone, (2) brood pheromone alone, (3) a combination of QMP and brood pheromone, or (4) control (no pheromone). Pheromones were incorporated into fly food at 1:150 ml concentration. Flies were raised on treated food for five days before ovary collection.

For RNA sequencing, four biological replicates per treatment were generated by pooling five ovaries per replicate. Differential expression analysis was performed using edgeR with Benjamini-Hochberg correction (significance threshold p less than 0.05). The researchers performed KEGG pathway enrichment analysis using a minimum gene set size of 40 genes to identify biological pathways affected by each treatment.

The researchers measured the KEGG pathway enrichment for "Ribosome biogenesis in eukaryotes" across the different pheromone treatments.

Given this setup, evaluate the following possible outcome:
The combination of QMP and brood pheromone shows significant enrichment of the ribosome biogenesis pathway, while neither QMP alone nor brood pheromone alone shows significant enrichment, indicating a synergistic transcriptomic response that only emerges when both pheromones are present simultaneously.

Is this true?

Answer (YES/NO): NO